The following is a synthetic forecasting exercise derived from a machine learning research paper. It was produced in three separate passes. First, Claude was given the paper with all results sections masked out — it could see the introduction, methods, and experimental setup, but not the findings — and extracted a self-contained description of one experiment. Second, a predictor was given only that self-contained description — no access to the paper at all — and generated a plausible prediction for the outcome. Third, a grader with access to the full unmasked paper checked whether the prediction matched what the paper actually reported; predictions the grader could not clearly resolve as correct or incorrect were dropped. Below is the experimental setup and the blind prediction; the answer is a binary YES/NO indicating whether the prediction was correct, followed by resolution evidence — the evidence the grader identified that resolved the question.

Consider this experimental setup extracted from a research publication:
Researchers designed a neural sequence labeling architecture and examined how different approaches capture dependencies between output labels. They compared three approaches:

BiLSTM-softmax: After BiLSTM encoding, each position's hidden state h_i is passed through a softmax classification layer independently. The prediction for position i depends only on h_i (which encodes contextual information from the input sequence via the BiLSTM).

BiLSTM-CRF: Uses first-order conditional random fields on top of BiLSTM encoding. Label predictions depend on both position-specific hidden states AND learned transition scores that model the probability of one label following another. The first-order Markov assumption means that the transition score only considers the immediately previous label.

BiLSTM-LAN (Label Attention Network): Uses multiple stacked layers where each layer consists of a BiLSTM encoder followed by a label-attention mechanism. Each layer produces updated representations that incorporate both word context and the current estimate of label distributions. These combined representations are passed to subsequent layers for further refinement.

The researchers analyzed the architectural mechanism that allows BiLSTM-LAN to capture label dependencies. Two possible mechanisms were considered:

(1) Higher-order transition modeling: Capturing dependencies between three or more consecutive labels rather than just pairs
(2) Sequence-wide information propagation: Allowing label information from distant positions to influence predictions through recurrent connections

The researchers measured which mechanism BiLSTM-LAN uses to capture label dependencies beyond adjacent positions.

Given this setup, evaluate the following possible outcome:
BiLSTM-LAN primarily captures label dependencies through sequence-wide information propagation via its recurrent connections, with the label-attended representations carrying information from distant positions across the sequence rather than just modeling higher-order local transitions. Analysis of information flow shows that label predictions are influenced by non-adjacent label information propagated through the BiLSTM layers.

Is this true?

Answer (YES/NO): YES